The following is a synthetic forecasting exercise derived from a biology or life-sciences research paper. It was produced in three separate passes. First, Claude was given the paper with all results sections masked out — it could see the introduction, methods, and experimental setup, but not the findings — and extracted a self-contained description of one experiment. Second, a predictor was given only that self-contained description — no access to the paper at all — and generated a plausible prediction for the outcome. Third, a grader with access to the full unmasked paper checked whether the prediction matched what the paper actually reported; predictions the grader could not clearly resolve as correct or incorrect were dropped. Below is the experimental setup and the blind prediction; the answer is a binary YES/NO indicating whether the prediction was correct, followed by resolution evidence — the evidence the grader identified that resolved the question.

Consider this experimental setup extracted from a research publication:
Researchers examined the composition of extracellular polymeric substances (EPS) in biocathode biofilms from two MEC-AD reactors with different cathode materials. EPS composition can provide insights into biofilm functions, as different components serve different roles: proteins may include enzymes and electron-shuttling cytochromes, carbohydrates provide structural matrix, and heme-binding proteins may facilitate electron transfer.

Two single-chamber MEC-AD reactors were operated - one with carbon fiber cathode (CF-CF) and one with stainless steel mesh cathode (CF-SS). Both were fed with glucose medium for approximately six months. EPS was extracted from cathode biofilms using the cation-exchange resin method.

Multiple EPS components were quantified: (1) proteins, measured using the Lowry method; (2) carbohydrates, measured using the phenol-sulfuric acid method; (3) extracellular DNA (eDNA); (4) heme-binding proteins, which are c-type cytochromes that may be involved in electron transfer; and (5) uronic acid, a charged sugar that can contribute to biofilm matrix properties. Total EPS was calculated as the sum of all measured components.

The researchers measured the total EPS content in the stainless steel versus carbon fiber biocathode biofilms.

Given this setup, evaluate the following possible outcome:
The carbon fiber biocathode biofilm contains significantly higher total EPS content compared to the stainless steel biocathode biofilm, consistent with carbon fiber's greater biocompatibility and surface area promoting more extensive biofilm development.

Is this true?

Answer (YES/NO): NO